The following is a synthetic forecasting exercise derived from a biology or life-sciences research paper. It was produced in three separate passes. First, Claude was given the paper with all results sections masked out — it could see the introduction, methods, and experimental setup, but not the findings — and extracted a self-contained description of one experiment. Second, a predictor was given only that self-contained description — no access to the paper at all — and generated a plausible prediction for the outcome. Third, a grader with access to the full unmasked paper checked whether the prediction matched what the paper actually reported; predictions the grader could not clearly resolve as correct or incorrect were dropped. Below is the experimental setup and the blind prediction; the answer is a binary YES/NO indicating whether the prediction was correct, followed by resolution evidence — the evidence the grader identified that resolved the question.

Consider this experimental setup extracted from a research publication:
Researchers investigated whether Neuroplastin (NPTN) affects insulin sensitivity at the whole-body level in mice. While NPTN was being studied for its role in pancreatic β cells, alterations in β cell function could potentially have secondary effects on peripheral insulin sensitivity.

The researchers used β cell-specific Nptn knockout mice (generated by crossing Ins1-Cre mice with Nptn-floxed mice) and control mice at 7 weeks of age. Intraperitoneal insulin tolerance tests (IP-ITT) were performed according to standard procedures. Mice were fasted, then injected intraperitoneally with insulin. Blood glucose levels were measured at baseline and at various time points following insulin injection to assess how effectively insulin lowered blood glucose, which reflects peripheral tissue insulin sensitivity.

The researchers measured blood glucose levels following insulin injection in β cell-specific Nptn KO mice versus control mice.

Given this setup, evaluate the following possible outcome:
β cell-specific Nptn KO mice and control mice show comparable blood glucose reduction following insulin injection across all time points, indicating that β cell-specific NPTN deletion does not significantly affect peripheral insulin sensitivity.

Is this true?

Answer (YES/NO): YES